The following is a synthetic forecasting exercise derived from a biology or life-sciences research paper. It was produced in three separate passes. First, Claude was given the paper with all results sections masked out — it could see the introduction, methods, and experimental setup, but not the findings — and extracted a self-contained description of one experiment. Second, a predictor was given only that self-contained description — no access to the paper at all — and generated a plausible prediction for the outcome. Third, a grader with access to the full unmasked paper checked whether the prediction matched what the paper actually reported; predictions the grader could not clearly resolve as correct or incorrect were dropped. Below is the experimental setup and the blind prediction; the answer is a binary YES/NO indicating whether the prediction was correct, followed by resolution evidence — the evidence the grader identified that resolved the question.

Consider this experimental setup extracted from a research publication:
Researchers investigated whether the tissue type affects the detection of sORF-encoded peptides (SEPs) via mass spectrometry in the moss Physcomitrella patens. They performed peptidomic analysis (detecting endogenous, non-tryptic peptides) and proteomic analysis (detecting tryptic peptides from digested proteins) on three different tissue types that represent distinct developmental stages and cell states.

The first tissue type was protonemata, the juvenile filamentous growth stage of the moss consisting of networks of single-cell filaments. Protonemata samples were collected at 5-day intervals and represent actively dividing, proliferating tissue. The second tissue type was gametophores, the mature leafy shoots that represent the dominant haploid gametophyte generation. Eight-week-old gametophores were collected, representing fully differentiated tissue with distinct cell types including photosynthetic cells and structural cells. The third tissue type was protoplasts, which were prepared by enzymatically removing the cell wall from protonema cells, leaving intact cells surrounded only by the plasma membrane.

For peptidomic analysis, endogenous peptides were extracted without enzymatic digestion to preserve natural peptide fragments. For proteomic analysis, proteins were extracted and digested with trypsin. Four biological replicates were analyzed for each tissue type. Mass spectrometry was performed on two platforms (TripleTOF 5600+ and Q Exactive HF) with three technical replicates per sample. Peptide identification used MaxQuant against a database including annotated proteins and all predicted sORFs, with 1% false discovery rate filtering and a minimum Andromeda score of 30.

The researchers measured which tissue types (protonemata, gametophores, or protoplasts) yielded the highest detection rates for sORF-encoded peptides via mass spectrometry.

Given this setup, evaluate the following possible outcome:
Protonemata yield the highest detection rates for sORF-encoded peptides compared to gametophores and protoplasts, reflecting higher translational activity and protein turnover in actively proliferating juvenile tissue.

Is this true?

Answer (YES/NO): YES